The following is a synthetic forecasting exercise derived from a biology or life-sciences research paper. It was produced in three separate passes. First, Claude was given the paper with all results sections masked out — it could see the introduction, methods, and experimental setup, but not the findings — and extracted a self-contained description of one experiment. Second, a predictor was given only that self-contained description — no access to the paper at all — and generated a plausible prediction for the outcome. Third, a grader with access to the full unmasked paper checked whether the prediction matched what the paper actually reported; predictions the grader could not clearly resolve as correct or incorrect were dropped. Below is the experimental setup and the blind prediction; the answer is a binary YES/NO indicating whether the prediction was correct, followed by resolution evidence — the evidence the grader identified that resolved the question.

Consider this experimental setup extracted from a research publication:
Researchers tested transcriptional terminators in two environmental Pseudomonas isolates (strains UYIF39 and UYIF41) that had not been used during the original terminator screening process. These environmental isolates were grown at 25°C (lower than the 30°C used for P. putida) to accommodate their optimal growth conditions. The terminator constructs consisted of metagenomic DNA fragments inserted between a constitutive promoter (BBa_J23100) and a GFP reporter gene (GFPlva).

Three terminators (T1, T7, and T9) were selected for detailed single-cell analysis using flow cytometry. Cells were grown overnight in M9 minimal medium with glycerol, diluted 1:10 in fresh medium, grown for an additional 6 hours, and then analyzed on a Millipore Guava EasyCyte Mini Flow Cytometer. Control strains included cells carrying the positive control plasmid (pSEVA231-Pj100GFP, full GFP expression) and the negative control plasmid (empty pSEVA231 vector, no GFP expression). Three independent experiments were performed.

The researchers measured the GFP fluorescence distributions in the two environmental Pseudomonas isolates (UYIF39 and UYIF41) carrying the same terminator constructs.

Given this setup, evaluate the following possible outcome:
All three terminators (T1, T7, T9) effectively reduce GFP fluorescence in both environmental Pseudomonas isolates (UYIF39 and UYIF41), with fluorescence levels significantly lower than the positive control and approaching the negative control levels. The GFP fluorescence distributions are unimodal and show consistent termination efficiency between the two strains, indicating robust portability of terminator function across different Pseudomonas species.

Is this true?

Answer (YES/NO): NO